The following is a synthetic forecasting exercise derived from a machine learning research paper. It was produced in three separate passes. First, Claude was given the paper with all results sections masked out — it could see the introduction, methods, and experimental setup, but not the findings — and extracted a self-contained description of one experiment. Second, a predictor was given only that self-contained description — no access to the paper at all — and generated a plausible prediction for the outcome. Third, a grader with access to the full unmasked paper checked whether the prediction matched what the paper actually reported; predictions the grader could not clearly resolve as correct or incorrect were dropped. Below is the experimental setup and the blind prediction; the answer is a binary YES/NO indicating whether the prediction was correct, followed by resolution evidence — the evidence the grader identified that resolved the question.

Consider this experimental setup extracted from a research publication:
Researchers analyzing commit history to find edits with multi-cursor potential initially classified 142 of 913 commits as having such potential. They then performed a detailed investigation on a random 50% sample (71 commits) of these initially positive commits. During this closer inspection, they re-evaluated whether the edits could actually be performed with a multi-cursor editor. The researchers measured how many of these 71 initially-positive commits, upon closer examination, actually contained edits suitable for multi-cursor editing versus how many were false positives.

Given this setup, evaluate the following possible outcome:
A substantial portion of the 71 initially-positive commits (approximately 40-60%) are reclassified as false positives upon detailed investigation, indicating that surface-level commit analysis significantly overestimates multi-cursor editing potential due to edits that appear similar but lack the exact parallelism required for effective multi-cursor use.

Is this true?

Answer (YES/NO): NO